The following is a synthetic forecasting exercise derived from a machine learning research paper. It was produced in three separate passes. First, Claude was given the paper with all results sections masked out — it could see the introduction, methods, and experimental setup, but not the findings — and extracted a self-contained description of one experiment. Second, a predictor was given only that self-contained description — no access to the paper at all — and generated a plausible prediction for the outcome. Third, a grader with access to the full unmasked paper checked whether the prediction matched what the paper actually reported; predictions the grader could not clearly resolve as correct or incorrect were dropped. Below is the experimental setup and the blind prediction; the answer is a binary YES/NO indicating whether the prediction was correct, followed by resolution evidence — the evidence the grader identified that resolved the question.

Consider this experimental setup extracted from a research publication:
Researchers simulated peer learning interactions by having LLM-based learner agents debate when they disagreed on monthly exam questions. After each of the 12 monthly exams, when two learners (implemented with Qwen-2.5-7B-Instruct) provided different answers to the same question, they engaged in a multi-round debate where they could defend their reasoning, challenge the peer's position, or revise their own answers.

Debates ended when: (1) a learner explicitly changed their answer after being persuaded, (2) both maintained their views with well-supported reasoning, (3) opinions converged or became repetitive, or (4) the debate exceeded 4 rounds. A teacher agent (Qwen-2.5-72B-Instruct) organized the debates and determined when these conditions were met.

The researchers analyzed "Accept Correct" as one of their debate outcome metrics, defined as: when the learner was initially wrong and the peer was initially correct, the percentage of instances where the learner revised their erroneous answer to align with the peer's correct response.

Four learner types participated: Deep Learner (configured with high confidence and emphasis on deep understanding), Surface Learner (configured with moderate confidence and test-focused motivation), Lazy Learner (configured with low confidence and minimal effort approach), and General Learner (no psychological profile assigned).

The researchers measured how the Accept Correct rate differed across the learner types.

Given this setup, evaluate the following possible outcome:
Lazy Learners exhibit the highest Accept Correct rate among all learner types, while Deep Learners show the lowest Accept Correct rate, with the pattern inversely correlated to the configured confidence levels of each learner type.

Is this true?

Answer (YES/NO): NO